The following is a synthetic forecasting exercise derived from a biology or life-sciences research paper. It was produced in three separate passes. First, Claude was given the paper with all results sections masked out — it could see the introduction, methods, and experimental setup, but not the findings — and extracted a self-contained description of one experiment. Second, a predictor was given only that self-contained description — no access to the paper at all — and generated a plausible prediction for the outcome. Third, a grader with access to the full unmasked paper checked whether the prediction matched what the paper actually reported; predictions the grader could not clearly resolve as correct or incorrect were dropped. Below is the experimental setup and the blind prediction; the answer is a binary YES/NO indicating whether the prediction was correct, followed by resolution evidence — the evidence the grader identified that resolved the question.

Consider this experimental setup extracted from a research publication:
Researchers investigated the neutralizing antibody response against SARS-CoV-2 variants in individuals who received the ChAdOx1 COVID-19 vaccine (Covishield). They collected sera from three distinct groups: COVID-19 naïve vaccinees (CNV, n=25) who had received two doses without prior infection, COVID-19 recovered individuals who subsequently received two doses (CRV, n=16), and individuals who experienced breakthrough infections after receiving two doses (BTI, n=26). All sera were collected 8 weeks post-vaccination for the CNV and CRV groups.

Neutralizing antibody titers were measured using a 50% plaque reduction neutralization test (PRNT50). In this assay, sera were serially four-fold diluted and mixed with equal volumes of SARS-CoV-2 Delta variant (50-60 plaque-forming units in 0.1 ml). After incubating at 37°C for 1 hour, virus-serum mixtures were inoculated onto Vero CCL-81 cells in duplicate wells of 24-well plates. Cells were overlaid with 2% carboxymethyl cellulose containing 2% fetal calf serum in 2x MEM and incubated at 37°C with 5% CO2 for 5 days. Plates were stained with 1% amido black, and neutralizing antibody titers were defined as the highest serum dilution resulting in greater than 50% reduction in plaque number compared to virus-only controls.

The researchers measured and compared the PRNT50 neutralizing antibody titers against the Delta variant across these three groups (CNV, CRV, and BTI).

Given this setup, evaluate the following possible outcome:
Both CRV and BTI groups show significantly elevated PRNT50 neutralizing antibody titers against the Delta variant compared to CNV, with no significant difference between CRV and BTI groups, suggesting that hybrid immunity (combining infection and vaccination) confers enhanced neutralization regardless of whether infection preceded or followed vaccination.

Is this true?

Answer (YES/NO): YES